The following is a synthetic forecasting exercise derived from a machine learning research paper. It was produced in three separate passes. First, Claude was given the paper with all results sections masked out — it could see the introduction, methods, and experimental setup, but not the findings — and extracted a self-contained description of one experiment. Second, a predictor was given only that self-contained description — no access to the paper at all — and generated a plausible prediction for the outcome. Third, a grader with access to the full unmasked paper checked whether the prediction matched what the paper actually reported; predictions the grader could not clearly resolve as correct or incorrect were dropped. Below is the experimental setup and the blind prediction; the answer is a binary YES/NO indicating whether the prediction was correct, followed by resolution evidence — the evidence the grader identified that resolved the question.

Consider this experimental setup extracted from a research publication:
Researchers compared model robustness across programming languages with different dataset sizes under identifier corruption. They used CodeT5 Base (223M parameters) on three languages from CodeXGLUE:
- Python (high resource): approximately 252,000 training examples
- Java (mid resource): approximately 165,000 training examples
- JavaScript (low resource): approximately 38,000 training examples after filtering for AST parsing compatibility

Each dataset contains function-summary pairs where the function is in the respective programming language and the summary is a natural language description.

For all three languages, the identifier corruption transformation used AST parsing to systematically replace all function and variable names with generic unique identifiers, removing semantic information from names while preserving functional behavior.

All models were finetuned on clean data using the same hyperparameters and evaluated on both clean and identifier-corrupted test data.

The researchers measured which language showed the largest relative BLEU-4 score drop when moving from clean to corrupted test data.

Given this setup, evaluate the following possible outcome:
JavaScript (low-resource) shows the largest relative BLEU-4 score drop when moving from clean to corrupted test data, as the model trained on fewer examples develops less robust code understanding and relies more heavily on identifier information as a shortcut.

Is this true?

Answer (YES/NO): YES